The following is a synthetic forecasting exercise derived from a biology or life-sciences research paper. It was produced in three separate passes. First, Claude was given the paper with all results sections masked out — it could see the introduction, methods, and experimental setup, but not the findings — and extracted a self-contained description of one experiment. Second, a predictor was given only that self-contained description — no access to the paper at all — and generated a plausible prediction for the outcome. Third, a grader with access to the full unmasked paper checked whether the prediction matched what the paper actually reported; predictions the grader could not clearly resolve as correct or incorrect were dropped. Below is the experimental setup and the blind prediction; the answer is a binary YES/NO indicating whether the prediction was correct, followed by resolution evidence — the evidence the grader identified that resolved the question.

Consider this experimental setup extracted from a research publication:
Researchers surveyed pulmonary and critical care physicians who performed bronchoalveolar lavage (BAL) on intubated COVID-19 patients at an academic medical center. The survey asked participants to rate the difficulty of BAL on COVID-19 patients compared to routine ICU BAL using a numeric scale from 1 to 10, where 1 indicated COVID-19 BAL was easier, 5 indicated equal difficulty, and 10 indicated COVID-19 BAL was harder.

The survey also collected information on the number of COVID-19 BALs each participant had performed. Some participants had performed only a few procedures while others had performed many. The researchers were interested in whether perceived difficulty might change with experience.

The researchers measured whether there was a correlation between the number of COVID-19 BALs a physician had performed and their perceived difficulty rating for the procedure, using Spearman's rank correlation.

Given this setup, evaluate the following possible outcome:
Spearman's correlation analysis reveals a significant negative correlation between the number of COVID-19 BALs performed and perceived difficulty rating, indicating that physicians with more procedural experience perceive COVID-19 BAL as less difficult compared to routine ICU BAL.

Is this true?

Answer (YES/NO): NO